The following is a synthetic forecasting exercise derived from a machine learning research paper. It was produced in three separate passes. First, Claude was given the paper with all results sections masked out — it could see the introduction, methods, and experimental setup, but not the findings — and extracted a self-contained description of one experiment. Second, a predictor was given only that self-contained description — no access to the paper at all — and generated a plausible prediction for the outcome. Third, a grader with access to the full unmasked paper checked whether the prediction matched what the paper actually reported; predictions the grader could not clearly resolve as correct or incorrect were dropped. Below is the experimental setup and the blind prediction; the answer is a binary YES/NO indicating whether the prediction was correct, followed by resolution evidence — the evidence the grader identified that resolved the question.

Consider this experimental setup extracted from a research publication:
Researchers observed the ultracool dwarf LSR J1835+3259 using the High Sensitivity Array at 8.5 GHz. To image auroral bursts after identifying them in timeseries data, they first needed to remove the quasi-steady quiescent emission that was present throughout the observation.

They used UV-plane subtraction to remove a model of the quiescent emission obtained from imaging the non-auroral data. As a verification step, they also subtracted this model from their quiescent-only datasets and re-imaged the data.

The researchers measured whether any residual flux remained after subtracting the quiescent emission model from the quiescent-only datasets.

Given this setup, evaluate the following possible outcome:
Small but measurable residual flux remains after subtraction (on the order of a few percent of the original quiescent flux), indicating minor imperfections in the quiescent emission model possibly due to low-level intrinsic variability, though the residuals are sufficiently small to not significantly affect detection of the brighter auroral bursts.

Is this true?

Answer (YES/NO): NO